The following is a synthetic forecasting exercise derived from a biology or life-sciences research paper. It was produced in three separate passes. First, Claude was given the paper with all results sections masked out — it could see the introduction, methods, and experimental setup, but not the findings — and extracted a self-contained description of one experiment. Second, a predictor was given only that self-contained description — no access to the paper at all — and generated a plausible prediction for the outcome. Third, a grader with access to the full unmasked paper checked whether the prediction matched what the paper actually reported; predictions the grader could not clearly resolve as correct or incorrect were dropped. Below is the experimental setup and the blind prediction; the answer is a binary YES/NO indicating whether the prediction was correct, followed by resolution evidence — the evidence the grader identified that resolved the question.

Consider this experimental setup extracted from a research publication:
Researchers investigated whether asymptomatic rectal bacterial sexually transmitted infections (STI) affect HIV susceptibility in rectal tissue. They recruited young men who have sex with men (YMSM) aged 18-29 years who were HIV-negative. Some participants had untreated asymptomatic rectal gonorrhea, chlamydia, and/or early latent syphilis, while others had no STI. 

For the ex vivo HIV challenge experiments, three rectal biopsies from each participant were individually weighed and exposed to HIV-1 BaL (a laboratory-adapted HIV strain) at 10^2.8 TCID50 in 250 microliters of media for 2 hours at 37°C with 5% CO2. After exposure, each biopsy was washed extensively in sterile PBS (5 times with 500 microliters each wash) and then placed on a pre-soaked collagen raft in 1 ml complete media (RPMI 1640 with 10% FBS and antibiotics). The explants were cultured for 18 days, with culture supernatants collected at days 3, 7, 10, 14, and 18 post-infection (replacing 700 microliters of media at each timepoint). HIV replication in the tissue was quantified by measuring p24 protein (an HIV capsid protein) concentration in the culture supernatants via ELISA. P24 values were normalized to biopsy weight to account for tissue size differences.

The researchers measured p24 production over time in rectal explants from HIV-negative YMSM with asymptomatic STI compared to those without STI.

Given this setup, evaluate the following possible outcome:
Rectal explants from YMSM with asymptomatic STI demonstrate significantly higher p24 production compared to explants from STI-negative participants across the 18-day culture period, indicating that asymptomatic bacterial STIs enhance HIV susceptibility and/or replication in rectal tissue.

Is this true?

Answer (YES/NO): NO